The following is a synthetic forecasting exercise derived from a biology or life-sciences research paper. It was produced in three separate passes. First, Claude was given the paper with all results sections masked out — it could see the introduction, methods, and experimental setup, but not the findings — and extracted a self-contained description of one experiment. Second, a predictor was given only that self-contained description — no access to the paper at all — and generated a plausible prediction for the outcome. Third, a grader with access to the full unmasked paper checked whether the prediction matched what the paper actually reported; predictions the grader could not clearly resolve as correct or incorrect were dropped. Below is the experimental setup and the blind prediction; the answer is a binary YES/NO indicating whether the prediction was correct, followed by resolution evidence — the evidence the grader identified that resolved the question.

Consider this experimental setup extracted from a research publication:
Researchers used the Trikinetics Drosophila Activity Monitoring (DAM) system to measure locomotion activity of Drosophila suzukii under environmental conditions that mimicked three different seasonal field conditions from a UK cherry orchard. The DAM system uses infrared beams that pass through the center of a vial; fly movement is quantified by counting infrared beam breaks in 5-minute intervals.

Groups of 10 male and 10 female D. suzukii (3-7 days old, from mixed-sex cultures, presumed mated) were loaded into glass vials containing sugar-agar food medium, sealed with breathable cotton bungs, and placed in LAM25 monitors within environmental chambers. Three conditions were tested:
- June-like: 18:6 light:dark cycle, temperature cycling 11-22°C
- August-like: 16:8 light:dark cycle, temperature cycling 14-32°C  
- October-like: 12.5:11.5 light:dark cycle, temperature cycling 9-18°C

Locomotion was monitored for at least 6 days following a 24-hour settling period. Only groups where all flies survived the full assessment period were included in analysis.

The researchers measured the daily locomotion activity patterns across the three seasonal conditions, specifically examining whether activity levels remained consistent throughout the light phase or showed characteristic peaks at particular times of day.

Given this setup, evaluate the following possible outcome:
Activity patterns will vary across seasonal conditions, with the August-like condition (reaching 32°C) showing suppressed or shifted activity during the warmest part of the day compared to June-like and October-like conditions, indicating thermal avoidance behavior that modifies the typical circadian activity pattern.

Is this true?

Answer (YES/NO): NO